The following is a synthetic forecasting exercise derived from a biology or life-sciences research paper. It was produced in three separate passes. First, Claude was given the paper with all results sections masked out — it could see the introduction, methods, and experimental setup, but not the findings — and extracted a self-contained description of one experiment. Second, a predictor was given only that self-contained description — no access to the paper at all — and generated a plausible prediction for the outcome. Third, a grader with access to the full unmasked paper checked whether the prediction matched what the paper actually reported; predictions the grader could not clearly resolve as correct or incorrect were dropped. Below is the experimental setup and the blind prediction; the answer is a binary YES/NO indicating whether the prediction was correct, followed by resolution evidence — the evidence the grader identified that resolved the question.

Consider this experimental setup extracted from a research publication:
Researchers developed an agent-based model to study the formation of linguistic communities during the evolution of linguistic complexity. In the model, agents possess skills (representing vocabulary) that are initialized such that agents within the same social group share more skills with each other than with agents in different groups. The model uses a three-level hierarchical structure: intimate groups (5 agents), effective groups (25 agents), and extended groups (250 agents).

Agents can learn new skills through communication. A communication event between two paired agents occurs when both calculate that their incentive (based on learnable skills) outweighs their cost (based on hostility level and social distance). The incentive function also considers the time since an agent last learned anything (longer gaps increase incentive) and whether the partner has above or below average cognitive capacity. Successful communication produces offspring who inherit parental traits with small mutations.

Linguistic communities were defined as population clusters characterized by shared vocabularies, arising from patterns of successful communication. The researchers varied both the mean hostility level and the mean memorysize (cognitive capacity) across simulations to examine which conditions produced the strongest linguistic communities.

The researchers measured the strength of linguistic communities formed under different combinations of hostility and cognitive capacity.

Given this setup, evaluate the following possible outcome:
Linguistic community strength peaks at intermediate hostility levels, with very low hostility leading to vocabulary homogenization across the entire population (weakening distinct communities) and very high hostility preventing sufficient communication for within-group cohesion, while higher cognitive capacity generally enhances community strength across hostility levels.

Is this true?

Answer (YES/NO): NO